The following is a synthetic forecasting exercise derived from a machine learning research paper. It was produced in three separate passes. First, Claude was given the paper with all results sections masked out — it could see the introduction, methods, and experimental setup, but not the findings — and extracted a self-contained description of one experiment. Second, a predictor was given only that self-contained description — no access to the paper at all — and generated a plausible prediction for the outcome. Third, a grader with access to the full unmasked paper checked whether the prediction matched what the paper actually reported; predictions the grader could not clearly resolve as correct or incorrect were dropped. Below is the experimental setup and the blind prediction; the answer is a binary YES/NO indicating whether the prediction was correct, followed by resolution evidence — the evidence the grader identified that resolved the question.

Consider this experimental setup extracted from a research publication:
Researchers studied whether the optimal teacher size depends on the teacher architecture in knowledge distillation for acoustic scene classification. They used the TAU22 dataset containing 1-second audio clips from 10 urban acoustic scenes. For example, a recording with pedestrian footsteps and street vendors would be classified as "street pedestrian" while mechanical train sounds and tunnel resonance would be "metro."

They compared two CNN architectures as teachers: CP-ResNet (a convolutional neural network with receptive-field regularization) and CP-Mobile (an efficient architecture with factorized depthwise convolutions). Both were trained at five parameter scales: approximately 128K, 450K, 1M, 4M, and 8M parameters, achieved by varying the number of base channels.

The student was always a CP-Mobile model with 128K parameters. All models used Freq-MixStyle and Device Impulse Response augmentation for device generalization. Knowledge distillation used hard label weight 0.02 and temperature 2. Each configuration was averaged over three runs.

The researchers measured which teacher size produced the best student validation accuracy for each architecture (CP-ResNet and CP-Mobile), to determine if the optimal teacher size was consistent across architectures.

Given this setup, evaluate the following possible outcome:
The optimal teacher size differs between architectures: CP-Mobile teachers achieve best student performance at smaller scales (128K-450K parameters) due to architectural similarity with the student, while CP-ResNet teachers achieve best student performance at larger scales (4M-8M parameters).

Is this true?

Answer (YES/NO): NO